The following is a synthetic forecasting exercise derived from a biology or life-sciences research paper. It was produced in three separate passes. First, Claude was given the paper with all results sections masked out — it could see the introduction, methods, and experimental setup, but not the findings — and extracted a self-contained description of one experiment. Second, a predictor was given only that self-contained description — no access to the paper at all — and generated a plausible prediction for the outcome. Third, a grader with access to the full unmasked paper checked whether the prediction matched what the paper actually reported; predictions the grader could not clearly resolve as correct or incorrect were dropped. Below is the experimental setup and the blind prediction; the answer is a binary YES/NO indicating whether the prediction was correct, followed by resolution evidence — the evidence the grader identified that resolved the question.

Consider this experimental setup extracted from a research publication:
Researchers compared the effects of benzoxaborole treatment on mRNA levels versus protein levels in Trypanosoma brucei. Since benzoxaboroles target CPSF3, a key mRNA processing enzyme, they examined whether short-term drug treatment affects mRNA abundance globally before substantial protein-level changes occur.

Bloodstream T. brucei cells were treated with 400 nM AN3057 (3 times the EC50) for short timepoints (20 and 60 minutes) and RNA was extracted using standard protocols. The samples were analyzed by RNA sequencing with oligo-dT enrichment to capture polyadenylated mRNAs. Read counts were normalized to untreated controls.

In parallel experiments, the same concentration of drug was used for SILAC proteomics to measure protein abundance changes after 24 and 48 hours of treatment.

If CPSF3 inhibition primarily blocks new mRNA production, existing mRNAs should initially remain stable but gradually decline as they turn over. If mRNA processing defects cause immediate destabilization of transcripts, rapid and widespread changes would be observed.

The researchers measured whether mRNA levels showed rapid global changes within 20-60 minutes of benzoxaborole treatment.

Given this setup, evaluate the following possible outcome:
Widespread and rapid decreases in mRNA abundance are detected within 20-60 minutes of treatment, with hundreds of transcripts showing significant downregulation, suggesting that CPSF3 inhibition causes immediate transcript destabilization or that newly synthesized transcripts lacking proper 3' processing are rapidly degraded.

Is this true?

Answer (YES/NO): YES